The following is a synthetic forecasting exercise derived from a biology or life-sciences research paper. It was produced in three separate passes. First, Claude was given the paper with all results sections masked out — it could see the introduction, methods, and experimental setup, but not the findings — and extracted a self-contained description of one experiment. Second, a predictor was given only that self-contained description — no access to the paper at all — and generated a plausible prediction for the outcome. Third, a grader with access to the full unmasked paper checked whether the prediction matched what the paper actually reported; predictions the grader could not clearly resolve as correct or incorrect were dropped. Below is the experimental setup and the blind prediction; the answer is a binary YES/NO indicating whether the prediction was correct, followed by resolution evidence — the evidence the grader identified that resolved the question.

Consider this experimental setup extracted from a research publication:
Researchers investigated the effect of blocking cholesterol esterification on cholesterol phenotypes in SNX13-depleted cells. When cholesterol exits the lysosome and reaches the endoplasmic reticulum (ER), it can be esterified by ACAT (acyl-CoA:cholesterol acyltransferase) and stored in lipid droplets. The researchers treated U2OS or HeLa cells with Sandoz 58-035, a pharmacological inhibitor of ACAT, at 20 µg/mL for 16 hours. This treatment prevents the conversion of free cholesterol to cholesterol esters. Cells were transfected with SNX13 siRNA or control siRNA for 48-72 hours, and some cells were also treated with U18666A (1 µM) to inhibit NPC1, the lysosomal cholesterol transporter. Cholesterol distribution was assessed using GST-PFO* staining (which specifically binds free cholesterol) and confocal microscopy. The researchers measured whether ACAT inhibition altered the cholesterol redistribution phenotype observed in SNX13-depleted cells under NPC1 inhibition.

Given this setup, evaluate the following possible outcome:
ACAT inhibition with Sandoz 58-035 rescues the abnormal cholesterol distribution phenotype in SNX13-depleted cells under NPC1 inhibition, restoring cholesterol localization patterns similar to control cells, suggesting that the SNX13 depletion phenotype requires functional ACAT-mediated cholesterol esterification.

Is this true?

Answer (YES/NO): NO